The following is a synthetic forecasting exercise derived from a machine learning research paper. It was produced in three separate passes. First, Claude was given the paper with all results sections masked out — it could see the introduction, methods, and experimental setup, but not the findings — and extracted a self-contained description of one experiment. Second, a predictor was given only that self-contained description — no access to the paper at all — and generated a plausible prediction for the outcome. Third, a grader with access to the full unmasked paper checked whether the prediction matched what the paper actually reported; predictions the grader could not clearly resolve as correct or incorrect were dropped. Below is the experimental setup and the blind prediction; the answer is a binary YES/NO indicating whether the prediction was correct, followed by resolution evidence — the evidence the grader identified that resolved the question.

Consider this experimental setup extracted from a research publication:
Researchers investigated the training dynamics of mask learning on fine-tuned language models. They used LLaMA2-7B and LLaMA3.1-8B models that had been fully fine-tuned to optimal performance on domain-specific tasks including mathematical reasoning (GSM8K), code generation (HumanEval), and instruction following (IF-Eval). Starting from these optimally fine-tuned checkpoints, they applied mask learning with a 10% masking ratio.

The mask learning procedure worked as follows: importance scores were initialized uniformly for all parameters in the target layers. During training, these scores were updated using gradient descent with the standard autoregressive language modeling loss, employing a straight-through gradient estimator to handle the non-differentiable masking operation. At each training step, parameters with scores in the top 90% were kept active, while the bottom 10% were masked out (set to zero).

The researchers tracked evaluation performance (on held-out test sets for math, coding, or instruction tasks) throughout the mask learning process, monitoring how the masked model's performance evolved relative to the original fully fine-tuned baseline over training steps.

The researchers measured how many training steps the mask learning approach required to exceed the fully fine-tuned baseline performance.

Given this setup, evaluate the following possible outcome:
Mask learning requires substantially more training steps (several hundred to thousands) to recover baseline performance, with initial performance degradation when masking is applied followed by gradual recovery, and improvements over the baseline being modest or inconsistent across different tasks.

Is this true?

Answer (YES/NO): NO